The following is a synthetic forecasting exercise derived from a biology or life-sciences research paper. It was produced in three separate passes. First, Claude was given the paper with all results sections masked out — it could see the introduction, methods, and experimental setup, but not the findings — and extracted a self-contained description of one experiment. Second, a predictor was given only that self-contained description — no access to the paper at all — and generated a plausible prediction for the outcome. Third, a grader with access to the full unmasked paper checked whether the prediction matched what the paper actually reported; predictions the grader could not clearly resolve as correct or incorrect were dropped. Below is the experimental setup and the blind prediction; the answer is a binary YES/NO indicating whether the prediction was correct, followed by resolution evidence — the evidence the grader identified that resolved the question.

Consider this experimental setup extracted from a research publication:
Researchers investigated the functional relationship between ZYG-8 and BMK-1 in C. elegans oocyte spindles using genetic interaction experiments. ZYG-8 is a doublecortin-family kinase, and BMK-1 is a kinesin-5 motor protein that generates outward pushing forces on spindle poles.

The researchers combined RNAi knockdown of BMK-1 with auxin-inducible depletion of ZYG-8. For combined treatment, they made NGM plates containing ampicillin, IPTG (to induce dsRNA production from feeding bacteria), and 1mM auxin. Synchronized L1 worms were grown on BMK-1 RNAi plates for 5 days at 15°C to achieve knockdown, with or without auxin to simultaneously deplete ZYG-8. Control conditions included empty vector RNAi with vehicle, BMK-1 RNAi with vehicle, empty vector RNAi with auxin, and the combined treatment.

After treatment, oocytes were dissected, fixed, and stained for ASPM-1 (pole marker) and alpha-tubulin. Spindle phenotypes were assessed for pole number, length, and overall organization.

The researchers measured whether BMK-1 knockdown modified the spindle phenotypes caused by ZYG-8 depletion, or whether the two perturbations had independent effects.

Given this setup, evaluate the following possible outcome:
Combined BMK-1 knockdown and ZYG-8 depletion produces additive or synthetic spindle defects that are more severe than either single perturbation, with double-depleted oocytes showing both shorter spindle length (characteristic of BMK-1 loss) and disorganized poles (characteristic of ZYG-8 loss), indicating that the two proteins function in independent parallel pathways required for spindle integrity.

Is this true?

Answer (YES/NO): NO